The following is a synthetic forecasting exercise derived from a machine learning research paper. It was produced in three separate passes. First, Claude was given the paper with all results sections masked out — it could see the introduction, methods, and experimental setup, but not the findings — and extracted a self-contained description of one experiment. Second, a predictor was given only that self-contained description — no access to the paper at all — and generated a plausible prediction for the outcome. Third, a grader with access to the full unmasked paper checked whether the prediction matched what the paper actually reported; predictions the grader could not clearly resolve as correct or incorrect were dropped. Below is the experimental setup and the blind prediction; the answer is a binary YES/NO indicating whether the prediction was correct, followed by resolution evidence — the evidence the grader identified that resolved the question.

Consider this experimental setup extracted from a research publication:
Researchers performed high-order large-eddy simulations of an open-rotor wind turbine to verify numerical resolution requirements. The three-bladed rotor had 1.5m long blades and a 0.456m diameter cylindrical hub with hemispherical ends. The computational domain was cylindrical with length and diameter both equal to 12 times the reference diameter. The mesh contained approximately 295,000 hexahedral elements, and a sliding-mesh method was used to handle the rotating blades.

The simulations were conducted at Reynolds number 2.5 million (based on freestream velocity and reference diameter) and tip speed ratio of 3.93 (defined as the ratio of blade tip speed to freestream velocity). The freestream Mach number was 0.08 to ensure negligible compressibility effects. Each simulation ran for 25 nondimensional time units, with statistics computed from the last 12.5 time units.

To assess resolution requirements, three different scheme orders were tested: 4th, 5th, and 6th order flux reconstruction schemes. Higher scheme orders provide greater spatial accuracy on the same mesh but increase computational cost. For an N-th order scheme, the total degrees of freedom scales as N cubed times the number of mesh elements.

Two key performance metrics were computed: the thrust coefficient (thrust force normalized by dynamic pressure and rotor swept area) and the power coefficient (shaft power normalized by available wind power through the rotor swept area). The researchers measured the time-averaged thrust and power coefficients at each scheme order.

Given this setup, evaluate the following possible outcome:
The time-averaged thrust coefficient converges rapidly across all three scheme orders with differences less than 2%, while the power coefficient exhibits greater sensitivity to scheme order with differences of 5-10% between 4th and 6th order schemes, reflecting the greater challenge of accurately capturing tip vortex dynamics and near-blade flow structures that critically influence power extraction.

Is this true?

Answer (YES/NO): NO